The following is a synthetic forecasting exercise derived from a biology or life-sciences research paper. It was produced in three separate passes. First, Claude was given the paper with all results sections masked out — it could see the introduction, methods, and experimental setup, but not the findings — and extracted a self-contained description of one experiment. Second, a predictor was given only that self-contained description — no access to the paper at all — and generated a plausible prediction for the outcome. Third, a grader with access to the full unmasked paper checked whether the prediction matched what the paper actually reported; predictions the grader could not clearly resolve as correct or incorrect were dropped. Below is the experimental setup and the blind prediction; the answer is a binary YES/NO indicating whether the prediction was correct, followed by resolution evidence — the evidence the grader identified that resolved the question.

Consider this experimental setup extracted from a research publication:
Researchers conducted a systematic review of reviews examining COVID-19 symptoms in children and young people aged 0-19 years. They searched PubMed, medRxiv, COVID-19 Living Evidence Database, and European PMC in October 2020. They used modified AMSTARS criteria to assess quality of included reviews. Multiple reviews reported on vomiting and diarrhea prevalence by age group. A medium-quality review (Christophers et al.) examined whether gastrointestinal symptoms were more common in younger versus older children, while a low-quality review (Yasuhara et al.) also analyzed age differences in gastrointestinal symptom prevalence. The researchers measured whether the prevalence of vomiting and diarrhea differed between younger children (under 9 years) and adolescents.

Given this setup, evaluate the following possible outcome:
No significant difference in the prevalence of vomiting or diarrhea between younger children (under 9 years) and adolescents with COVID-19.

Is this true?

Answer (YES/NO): NO